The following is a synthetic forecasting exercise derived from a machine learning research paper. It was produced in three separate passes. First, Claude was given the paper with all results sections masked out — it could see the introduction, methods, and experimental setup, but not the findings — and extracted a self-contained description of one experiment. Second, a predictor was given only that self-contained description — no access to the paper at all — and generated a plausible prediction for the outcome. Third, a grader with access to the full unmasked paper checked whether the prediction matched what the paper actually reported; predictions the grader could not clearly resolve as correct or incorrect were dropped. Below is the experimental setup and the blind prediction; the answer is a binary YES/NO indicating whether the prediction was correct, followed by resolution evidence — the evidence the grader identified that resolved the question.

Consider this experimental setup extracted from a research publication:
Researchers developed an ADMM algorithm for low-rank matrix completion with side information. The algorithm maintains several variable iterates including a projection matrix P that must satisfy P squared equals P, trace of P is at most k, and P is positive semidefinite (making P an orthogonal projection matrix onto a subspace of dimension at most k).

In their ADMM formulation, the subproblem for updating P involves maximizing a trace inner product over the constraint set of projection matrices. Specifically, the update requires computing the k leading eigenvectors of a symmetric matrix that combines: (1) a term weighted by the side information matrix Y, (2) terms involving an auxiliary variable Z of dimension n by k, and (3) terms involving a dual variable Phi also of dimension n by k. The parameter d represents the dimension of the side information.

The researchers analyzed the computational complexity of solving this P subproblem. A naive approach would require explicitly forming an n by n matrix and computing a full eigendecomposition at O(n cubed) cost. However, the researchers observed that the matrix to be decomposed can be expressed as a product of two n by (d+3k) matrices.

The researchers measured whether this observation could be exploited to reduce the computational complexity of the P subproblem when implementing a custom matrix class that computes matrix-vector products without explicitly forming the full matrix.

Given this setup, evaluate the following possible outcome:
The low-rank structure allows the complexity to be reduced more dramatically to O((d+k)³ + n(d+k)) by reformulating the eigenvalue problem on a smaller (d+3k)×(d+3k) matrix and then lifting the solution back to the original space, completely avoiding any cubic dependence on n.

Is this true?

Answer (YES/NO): NO